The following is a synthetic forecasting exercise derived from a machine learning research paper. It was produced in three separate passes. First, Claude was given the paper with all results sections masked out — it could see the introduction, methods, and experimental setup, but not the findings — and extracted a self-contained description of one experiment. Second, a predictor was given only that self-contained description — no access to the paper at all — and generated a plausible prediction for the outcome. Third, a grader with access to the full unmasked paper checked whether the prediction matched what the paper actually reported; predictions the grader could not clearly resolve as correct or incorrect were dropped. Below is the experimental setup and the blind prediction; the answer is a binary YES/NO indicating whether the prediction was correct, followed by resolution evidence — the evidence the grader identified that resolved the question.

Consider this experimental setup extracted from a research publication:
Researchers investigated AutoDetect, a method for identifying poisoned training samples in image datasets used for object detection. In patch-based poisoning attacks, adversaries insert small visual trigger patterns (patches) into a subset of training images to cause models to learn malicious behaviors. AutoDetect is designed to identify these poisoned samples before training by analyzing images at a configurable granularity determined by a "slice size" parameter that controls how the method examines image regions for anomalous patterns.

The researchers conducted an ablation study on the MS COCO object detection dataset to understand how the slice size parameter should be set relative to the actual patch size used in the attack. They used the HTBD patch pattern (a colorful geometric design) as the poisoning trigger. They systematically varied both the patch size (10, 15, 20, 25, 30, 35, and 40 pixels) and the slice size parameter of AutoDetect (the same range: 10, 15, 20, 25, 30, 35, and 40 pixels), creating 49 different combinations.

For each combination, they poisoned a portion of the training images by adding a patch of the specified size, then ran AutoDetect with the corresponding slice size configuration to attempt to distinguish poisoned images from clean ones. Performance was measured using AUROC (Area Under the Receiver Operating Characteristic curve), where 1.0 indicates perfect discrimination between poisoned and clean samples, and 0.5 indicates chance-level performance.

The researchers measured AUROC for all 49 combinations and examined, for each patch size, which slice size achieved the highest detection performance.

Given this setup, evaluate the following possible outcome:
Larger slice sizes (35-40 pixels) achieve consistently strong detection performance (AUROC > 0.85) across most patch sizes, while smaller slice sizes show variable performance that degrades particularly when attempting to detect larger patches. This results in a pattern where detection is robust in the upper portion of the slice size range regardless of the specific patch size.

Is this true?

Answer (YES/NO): NO